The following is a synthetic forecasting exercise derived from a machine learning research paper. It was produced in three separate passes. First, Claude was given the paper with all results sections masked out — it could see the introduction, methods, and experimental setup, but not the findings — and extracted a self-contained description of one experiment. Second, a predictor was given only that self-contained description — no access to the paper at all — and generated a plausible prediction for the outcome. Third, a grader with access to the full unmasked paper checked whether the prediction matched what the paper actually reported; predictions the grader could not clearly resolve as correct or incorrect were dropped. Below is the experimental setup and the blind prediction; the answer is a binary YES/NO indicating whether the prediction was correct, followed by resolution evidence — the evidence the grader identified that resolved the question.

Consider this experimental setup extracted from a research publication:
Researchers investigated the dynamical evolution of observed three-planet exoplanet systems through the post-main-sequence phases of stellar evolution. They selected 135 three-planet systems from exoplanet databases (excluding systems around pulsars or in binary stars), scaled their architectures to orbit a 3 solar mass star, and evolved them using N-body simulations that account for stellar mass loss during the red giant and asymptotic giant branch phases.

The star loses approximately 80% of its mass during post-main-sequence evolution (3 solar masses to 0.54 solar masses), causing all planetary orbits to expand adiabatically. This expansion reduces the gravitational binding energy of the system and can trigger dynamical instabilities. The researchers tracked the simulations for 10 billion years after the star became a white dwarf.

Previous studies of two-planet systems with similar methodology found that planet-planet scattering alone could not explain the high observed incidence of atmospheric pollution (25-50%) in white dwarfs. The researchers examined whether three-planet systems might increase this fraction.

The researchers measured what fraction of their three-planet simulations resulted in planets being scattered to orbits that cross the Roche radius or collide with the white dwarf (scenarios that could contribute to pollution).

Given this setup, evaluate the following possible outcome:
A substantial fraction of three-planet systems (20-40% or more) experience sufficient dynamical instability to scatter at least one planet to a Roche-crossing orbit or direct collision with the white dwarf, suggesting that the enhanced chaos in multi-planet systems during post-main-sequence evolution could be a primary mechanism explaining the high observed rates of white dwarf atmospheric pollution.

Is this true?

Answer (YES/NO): NO